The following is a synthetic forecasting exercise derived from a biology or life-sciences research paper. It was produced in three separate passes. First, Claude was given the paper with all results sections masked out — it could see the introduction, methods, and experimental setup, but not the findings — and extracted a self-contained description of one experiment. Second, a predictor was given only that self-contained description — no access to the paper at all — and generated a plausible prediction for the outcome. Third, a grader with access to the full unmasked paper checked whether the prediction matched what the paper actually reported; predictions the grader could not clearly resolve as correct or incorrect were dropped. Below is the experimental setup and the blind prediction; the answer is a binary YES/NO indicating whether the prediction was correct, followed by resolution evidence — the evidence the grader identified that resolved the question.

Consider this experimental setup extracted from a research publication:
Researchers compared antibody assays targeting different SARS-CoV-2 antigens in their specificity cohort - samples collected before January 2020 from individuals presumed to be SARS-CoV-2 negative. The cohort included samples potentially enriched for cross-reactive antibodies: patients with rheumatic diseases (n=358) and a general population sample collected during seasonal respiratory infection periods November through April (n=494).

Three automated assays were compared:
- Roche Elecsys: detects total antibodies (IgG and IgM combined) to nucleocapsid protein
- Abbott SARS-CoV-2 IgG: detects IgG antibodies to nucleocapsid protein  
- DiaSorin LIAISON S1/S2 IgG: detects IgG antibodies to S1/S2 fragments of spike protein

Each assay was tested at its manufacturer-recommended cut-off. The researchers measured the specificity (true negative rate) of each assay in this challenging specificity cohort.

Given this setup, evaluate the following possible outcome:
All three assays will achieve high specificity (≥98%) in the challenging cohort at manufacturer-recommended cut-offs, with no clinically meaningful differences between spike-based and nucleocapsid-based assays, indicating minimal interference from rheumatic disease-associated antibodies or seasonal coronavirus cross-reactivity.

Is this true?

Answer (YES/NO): NO